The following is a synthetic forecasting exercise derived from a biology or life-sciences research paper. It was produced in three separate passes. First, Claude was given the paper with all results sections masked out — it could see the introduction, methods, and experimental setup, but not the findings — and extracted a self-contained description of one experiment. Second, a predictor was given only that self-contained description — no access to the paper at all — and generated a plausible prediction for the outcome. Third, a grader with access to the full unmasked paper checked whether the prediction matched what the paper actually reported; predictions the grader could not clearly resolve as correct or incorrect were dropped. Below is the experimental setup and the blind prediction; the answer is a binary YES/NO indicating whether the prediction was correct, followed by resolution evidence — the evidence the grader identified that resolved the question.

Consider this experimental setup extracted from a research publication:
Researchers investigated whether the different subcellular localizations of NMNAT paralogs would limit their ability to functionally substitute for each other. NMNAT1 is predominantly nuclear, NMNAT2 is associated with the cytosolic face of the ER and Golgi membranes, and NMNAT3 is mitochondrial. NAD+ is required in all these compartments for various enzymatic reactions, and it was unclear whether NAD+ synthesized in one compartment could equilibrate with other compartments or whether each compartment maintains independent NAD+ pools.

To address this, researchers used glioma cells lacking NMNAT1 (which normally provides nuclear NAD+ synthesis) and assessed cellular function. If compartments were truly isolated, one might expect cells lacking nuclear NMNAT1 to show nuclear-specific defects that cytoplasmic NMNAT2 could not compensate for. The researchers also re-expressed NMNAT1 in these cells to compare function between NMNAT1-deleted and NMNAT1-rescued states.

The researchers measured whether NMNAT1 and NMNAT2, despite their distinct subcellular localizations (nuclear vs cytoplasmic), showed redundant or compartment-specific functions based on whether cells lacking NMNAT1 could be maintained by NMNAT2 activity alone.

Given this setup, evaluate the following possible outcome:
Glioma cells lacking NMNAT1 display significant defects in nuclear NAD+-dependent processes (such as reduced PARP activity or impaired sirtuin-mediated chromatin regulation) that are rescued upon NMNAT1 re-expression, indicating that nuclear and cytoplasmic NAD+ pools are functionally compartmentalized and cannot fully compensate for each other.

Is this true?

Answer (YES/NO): NO